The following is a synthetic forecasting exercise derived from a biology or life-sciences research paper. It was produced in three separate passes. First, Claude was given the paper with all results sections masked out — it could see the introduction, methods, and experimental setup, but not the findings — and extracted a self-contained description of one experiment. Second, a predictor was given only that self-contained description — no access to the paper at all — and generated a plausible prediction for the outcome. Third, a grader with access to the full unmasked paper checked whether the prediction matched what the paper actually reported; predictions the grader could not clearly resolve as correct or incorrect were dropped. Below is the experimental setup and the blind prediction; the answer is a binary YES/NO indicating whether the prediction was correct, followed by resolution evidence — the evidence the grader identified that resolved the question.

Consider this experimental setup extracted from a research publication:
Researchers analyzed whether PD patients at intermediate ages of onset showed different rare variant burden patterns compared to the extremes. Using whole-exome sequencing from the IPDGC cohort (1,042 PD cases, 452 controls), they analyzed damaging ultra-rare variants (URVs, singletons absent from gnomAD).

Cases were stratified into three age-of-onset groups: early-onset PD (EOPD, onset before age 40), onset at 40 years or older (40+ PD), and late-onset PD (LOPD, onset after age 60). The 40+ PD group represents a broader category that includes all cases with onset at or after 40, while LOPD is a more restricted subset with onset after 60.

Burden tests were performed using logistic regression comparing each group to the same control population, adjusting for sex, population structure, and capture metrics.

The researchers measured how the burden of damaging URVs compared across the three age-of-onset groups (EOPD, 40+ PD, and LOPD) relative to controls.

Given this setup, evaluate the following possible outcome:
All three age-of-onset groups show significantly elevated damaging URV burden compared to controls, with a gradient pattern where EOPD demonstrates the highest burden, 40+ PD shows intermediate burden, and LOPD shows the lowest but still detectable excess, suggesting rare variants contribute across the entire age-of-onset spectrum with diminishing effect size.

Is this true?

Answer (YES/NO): NO